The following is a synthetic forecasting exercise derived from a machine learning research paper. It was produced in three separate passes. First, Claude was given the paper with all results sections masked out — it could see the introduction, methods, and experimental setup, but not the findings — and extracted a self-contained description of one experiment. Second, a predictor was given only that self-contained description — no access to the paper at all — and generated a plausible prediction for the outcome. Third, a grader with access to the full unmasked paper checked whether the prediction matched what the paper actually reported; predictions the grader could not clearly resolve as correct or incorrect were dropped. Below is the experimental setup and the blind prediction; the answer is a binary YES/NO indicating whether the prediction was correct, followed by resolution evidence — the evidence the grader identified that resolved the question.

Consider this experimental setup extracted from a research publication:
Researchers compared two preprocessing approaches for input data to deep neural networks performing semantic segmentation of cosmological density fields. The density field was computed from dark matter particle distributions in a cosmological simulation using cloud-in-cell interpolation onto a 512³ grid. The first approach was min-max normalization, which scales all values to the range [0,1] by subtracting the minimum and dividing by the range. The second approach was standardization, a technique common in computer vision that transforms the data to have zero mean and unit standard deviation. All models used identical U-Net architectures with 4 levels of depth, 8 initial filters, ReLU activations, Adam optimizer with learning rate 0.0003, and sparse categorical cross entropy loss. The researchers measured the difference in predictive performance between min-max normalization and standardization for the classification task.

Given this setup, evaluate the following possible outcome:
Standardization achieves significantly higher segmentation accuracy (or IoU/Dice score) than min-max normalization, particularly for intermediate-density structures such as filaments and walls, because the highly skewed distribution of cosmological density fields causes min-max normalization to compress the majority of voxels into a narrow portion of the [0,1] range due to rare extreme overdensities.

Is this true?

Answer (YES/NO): NO